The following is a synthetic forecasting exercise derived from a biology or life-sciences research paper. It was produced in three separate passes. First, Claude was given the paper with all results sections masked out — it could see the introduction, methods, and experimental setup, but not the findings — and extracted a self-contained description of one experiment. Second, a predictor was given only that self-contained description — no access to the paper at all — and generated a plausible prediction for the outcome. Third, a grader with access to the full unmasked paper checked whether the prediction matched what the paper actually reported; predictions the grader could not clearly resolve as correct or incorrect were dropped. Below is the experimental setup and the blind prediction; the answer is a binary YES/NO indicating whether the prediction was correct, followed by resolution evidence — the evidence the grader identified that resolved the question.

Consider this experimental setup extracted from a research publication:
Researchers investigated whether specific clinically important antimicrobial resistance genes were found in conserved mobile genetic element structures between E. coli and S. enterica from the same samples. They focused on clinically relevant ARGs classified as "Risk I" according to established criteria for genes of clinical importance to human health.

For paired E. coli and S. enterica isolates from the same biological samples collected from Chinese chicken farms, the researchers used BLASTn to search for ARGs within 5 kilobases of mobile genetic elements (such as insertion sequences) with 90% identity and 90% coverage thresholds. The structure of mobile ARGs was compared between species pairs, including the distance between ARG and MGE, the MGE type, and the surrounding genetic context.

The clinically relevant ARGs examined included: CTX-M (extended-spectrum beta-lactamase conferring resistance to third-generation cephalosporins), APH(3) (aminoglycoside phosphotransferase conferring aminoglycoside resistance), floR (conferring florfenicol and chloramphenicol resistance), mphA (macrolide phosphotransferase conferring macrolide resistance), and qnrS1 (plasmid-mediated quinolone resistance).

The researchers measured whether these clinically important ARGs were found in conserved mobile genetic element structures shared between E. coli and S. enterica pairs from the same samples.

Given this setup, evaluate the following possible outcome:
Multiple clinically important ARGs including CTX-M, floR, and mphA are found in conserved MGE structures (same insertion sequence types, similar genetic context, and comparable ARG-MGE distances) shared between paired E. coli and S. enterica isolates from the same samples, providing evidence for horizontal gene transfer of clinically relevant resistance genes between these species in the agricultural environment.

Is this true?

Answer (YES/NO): YES